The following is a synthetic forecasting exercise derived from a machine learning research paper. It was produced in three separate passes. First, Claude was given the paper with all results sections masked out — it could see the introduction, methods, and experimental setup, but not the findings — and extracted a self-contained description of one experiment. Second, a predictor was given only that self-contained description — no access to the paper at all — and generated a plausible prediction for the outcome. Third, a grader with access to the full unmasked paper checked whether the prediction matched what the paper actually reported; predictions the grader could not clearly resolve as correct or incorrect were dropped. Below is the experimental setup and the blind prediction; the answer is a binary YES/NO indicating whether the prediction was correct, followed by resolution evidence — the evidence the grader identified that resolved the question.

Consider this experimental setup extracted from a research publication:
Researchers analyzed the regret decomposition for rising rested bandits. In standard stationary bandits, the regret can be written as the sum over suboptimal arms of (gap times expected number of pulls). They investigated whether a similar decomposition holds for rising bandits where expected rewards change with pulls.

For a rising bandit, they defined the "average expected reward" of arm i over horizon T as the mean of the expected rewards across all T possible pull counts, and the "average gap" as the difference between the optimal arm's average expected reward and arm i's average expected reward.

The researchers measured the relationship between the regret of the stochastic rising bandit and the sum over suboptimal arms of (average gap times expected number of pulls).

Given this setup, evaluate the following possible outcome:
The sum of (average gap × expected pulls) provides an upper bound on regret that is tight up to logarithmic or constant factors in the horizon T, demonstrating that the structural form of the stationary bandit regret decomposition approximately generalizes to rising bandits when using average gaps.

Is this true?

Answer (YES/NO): NO